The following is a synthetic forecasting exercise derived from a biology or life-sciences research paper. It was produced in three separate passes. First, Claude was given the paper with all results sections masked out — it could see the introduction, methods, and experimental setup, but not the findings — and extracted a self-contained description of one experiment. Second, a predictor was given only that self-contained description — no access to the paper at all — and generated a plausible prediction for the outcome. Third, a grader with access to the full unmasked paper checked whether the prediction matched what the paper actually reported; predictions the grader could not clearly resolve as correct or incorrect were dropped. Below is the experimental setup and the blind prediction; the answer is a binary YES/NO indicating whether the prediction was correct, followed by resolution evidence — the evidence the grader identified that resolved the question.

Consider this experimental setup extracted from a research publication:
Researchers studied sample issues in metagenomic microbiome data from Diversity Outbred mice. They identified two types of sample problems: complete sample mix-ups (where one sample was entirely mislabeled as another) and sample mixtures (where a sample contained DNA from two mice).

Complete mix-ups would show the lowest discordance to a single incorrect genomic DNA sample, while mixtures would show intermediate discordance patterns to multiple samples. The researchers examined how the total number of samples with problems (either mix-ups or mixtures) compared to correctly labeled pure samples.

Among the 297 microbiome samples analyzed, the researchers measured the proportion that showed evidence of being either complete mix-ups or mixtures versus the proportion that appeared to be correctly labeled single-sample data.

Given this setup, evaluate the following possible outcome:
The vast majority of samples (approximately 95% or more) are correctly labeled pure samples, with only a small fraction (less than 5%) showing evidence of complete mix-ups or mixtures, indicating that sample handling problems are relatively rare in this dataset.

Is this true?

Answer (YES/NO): NO